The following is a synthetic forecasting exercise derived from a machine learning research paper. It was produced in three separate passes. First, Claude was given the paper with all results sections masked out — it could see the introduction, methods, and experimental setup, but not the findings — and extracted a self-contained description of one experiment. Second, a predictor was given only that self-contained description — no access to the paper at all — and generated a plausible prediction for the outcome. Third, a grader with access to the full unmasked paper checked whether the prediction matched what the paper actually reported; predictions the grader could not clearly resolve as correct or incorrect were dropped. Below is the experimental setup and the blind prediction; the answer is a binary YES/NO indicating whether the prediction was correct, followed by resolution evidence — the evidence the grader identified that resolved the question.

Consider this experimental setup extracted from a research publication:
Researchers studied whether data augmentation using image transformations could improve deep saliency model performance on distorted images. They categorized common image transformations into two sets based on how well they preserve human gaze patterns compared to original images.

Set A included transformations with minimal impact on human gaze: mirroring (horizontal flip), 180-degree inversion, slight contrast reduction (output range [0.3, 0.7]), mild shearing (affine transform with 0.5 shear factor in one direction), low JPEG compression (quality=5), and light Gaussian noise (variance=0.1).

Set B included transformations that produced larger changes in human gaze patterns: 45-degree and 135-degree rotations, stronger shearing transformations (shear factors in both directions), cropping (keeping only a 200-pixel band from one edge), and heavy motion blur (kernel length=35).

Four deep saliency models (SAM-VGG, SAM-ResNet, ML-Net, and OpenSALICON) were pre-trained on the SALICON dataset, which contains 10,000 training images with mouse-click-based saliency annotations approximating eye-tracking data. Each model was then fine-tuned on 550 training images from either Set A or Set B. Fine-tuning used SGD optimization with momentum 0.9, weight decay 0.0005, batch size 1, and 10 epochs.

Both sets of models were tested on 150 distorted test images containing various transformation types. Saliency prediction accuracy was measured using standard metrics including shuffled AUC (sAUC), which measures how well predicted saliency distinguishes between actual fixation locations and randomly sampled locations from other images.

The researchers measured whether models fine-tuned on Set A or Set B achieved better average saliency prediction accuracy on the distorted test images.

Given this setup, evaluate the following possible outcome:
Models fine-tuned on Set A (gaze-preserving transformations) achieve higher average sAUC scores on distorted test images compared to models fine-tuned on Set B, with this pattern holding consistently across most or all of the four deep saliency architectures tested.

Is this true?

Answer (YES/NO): YES